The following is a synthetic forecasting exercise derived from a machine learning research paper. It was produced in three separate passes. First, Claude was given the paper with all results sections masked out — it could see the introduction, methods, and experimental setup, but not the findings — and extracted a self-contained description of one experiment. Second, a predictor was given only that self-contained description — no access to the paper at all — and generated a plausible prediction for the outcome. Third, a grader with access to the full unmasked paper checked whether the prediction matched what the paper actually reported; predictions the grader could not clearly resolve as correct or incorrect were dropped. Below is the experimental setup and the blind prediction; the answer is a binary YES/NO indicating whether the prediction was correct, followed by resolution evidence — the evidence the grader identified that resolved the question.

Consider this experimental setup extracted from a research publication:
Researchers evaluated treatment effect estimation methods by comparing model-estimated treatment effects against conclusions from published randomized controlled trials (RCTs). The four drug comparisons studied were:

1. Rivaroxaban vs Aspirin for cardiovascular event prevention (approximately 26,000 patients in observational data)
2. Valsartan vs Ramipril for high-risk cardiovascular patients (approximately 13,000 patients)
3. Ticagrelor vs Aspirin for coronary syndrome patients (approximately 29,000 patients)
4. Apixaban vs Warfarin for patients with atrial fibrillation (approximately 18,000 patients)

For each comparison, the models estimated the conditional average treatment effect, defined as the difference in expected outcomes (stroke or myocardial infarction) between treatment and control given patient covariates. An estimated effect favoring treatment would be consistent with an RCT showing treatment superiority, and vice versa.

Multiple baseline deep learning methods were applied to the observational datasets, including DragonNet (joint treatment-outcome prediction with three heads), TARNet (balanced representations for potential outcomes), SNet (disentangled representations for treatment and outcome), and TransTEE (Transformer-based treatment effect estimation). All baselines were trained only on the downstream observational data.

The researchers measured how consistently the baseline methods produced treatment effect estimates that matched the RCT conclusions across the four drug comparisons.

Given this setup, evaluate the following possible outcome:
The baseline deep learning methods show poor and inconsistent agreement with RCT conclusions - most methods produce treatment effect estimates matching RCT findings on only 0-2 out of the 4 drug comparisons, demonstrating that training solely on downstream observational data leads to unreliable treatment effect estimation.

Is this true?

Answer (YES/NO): YES